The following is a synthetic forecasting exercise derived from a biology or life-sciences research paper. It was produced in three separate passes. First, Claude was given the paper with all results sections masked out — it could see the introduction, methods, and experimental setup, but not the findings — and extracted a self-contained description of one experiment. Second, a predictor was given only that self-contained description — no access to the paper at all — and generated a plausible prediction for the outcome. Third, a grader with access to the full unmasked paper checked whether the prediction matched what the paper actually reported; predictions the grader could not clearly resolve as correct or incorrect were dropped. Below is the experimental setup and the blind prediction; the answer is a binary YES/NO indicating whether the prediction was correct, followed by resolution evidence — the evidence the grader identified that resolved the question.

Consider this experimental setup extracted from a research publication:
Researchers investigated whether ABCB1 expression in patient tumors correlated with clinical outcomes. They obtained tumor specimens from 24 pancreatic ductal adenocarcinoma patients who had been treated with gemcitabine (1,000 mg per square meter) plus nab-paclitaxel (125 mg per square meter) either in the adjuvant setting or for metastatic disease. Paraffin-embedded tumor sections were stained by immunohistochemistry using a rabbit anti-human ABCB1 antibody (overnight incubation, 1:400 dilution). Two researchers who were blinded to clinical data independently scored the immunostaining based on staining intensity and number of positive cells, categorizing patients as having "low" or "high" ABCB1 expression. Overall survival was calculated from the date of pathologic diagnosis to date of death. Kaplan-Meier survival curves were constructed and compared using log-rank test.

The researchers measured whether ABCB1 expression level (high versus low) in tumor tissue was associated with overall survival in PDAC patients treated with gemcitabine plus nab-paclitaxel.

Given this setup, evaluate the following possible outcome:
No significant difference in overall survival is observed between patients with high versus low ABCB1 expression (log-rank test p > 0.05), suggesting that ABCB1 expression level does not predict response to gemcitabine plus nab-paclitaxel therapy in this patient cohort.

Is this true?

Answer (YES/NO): NO